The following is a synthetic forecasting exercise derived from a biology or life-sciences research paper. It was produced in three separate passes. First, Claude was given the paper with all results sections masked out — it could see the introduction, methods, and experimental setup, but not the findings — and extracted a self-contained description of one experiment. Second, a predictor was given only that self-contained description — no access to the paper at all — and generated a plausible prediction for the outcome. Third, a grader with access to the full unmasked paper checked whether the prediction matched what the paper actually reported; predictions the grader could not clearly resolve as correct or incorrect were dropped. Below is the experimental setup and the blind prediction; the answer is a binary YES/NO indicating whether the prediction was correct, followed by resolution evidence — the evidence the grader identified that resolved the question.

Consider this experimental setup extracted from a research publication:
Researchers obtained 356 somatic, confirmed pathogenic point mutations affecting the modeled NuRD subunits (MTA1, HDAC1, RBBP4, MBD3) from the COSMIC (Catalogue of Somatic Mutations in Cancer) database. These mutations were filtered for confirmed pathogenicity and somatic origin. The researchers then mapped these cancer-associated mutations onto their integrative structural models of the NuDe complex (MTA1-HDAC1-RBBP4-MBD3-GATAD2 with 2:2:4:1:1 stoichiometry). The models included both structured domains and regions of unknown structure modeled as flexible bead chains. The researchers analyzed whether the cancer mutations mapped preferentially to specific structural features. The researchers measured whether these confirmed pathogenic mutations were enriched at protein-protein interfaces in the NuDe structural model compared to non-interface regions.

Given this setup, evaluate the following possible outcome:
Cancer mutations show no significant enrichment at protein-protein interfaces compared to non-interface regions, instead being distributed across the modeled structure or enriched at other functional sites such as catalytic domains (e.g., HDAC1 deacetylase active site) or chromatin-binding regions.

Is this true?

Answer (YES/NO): NO